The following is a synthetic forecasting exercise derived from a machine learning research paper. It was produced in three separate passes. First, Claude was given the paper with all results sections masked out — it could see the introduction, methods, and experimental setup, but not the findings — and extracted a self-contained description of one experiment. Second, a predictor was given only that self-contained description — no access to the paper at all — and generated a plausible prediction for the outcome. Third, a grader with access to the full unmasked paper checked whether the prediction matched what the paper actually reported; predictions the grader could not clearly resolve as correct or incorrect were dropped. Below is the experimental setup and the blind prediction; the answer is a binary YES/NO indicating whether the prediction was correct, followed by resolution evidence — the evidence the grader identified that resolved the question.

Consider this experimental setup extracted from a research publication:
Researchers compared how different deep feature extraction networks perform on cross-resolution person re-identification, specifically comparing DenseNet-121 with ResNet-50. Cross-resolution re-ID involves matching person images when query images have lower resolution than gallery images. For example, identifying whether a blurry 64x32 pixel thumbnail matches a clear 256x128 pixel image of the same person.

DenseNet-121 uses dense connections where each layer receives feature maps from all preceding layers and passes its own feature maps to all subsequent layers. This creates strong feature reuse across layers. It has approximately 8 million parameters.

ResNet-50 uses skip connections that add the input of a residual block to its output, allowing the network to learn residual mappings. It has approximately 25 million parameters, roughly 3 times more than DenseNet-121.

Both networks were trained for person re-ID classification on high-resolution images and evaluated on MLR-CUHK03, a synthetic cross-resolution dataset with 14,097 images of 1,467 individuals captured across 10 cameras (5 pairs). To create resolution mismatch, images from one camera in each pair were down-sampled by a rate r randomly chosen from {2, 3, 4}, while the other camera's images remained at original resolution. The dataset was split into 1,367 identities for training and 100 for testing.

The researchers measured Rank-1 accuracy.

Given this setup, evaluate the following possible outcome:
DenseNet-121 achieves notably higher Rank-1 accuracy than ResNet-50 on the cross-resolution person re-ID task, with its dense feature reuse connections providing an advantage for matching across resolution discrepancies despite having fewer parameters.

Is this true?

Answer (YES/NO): YES